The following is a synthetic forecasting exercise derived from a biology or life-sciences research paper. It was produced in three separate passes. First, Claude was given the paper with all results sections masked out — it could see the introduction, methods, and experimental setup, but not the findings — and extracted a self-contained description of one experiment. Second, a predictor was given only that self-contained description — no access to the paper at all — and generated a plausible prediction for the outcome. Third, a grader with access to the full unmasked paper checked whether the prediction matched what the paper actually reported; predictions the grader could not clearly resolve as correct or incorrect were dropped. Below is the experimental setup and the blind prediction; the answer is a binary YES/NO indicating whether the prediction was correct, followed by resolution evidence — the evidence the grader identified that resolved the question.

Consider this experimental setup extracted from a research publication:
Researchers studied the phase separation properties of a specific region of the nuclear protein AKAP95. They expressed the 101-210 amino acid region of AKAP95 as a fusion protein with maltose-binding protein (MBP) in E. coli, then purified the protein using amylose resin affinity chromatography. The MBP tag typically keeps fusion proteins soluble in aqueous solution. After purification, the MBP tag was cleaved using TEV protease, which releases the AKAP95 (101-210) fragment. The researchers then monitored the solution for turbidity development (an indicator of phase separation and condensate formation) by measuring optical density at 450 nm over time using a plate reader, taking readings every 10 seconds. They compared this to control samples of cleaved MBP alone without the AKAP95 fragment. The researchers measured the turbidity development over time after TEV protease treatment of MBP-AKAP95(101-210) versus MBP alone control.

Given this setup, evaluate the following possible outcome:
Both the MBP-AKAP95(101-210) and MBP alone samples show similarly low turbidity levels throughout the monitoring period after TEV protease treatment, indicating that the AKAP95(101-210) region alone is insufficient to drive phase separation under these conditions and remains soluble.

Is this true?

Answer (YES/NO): NO